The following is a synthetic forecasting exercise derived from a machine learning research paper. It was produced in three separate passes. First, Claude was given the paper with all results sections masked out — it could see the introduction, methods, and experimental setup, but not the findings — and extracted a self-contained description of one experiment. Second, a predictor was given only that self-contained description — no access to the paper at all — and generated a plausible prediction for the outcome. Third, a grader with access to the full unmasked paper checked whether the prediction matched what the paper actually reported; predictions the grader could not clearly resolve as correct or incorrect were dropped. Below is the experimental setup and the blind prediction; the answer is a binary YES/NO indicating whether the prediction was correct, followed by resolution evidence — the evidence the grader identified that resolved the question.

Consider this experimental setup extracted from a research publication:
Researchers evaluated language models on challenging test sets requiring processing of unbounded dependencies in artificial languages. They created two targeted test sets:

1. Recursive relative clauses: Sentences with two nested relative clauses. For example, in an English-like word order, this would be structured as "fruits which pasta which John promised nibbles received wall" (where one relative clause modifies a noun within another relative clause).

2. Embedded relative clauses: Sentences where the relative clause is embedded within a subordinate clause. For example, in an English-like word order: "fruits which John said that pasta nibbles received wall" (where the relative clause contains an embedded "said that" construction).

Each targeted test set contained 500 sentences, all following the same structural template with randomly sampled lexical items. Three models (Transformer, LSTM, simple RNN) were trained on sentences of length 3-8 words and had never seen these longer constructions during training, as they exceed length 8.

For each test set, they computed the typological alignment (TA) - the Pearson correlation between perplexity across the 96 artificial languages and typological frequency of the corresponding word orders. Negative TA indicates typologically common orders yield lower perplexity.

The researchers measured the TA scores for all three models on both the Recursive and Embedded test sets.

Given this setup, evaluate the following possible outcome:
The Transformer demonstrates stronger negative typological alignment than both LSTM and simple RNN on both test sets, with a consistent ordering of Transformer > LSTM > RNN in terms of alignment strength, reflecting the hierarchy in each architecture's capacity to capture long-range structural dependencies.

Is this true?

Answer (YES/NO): NO